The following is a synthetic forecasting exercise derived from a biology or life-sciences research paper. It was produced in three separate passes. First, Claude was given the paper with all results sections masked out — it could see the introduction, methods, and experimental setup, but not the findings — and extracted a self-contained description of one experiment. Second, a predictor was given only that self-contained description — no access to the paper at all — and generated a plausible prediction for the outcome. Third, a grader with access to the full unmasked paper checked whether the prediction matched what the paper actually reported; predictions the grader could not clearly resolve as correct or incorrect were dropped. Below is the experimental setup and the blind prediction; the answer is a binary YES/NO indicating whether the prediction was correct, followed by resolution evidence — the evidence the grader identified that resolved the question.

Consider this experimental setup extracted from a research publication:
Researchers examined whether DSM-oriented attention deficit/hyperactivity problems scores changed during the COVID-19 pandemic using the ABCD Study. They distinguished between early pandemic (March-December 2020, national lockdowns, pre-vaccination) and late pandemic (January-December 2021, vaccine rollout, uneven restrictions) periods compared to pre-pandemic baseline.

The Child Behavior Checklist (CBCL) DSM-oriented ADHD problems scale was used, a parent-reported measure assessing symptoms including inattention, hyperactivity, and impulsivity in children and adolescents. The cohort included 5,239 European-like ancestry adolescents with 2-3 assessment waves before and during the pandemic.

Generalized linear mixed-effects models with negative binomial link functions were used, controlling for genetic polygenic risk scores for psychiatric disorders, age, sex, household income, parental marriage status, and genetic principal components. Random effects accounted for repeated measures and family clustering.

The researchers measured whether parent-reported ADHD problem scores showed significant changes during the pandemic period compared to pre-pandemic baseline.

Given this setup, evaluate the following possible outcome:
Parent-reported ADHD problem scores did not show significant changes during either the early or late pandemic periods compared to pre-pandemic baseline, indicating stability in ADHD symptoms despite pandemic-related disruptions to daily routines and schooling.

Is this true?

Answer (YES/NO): NO